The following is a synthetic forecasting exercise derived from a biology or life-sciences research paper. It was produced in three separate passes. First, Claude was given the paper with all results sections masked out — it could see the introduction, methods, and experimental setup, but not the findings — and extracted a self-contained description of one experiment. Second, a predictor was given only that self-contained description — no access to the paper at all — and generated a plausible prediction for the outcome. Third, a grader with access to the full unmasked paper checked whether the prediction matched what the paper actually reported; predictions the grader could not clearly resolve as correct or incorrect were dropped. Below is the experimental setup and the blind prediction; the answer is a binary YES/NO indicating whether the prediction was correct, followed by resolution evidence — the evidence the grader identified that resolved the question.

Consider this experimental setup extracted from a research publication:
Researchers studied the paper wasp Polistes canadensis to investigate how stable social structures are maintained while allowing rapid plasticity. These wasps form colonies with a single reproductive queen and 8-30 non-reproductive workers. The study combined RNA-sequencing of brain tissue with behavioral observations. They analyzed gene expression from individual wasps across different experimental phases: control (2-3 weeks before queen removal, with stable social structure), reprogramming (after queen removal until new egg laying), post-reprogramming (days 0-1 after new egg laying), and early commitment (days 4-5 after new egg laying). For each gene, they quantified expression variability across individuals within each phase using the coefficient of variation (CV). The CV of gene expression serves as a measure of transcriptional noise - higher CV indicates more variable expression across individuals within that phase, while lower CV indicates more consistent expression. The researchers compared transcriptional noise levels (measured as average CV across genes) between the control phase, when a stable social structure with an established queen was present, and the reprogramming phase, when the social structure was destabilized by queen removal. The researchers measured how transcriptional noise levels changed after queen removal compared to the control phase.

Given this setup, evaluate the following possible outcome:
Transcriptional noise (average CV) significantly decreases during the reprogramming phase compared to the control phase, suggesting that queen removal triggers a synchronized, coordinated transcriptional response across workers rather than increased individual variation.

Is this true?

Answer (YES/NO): NO